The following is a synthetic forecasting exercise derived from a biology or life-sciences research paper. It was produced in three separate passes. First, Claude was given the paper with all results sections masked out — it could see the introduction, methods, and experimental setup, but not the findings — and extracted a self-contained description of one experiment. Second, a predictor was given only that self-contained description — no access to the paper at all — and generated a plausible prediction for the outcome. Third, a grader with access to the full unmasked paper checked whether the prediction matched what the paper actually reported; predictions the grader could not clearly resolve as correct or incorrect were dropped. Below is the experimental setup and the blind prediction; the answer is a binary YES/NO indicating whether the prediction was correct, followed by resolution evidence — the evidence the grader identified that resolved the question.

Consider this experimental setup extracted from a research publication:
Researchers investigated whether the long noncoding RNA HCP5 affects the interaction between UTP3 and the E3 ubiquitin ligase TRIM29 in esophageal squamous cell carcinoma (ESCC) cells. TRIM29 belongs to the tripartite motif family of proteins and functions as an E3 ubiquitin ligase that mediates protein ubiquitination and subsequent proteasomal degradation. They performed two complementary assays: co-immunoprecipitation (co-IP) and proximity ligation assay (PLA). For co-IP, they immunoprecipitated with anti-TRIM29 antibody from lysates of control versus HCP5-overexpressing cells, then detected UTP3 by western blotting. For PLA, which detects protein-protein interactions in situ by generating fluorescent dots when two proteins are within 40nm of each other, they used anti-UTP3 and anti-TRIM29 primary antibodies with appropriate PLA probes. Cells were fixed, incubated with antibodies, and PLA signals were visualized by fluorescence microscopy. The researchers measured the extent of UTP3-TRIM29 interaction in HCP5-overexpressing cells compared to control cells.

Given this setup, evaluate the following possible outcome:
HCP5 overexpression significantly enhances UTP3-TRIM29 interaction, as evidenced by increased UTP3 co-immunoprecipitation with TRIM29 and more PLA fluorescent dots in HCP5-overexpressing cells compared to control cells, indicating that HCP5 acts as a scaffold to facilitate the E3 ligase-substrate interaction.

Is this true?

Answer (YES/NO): NO